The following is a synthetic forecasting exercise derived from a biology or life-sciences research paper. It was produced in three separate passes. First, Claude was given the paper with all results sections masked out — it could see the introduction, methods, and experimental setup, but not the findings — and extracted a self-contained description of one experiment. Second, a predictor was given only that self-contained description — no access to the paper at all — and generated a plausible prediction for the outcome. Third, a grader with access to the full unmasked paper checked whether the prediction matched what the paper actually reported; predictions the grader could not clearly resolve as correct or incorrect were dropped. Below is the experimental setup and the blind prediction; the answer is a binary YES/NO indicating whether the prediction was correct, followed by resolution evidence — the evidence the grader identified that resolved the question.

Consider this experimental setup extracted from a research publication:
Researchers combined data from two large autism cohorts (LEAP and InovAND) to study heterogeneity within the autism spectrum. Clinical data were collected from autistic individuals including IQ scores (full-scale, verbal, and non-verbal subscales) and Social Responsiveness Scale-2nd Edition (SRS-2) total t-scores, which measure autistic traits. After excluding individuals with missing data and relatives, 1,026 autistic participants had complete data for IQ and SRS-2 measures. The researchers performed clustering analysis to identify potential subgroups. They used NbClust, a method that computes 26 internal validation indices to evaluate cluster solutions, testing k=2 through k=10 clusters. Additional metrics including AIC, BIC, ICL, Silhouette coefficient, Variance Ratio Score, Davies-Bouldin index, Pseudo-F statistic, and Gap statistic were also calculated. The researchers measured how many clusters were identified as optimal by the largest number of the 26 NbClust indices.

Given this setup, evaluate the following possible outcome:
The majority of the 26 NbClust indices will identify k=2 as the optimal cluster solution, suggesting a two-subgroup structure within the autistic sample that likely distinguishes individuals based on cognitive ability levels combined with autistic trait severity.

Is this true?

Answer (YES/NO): NO